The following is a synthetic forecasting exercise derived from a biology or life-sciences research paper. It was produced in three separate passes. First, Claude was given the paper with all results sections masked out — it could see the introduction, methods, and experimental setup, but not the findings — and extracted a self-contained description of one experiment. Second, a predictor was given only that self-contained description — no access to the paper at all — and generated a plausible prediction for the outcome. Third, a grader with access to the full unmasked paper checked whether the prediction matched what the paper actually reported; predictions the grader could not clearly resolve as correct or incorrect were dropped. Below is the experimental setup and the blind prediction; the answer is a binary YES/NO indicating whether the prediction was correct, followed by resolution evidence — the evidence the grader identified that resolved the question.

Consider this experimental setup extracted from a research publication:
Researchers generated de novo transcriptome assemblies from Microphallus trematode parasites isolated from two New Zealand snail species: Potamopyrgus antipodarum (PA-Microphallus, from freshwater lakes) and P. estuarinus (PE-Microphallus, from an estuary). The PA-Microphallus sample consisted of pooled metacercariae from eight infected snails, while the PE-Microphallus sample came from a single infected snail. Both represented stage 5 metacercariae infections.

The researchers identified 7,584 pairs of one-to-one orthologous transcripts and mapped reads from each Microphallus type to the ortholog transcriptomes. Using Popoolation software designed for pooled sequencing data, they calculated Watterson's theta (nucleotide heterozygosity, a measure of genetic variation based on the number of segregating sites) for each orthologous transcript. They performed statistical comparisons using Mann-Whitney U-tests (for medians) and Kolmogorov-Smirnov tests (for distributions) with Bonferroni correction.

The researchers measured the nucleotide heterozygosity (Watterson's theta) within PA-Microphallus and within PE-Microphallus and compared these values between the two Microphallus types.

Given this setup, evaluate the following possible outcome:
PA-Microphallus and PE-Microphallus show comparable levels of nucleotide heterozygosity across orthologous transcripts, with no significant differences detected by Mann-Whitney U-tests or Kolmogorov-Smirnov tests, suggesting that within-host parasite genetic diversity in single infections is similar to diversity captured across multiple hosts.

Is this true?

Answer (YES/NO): NO